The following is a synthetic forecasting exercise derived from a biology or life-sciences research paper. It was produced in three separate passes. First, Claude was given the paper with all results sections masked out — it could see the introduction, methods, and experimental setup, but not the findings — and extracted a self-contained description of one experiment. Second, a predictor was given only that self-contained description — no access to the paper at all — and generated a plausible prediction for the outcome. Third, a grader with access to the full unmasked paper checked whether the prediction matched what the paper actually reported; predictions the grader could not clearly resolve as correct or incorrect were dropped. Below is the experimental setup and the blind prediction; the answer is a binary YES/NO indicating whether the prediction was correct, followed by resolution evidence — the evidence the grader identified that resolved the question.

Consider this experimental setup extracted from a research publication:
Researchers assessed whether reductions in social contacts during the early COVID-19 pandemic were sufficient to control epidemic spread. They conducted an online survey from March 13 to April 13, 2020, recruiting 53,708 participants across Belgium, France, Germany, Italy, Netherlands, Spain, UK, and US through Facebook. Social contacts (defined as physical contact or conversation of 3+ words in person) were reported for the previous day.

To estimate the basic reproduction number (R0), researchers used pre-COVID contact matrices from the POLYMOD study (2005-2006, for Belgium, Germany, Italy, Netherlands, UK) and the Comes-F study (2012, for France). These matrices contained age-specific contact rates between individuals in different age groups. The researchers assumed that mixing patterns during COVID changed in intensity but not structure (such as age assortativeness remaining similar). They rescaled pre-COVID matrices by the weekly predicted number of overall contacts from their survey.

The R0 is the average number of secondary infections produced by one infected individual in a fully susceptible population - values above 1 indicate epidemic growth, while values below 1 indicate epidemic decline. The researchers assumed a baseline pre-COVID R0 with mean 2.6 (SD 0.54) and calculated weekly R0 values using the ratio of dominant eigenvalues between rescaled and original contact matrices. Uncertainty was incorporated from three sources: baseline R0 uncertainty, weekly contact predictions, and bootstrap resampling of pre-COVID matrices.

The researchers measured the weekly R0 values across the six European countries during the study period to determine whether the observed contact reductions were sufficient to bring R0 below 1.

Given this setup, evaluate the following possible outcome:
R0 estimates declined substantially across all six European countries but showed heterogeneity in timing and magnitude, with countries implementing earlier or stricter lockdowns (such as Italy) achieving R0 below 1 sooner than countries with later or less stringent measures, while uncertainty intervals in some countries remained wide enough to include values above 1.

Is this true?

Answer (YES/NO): YES